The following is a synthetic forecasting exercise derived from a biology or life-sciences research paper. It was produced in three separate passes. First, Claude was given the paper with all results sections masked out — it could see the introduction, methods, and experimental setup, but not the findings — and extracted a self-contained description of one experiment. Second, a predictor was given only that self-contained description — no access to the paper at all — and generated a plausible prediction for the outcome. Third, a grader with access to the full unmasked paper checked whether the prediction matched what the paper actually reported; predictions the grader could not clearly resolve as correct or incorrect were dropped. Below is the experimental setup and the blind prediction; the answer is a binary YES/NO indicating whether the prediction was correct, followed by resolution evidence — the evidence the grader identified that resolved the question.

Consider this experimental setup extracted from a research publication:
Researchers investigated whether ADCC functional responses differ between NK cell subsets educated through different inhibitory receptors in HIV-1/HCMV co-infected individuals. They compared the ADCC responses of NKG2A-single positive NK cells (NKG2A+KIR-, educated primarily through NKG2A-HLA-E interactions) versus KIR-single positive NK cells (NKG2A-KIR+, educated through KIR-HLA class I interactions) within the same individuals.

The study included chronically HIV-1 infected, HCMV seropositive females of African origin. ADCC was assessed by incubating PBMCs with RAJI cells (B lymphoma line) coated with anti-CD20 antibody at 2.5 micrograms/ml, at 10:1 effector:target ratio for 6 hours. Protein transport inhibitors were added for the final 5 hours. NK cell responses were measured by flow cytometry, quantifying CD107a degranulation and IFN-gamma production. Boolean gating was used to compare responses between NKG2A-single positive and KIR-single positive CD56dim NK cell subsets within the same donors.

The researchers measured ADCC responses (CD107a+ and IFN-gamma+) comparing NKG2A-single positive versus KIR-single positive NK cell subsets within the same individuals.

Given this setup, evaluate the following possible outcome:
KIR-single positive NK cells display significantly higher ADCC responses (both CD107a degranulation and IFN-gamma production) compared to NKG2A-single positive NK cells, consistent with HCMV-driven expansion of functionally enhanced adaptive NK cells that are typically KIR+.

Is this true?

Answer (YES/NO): YES